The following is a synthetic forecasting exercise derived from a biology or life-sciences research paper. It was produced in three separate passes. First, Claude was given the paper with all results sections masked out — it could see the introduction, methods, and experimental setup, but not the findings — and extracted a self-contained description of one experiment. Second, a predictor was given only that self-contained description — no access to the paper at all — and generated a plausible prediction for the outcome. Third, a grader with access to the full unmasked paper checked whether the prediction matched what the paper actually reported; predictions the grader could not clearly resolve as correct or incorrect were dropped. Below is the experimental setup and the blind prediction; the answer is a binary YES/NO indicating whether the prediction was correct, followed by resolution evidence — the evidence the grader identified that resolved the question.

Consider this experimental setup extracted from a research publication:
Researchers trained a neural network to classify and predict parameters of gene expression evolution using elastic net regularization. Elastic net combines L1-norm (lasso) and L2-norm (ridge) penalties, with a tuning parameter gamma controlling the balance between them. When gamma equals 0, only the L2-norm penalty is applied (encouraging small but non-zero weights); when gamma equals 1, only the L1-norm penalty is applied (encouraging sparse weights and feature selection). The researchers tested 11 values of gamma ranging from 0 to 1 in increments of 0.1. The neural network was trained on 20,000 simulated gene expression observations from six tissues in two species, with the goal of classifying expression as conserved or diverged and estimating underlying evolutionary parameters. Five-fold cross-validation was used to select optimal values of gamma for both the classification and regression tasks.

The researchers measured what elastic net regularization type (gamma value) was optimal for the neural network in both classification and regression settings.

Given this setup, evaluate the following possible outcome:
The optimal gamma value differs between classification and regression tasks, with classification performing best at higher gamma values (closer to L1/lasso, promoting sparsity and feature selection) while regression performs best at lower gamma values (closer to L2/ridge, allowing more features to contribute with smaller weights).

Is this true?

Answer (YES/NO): NO